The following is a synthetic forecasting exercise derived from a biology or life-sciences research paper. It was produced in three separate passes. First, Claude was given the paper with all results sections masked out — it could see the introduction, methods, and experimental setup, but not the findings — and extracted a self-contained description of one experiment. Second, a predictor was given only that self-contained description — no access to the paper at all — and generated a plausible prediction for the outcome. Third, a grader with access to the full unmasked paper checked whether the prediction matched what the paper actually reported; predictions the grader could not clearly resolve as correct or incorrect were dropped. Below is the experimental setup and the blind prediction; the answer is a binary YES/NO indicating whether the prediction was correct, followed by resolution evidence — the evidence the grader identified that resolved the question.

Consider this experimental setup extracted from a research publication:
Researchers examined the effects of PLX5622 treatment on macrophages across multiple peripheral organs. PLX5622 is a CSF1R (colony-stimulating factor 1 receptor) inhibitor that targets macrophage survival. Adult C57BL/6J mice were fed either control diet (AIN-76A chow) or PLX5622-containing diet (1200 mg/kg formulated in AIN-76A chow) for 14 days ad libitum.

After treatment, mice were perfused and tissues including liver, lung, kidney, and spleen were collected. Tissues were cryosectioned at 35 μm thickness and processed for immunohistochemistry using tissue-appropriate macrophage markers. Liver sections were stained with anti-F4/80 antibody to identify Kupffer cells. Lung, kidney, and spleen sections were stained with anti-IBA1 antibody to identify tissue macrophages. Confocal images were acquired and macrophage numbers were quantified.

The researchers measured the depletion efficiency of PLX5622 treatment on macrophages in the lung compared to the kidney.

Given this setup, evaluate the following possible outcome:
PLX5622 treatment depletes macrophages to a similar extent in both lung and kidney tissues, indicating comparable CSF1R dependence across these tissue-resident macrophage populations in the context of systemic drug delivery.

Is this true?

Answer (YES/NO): NO